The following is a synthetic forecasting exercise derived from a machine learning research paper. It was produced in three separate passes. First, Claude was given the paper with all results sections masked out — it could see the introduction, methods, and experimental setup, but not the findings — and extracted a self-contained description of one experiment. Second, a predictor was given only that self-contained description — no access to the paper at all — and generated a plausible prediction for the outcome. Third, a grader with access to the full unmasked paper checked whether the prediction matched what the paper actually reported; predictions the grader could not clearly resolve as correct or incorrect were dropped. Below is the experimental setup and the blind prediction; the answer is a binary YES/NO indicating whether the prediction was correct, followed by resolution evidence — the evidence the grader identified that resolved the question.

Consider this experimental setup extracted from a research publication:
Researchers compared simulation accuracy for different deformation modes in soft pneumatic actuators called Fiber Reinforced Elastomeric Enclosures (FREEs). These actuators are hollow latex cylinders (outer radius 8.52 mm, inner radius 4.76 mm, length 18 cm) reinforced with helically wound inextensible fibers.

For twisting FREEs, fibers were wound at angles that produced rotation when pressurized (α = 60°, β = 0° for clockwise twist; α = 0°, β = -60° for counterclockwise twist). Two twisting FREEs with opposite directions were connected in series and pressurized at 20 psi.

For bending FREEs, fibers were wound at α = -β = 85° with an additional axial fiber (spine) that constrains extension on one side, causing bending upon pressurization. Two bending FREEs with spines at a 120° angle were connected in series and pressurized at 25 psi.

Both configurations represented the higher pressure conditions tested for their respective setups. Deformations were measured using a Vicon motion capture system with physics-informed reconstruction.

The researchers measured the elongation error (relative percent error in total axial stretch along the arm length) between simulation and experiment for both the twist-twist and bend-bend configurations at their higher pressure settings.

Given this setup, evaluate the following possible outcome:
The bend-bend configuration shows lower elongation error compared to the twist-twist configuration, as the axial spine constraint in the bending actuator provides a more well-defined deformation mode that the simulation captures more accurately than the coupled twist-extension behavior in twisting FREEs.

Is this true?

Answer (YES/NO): NO